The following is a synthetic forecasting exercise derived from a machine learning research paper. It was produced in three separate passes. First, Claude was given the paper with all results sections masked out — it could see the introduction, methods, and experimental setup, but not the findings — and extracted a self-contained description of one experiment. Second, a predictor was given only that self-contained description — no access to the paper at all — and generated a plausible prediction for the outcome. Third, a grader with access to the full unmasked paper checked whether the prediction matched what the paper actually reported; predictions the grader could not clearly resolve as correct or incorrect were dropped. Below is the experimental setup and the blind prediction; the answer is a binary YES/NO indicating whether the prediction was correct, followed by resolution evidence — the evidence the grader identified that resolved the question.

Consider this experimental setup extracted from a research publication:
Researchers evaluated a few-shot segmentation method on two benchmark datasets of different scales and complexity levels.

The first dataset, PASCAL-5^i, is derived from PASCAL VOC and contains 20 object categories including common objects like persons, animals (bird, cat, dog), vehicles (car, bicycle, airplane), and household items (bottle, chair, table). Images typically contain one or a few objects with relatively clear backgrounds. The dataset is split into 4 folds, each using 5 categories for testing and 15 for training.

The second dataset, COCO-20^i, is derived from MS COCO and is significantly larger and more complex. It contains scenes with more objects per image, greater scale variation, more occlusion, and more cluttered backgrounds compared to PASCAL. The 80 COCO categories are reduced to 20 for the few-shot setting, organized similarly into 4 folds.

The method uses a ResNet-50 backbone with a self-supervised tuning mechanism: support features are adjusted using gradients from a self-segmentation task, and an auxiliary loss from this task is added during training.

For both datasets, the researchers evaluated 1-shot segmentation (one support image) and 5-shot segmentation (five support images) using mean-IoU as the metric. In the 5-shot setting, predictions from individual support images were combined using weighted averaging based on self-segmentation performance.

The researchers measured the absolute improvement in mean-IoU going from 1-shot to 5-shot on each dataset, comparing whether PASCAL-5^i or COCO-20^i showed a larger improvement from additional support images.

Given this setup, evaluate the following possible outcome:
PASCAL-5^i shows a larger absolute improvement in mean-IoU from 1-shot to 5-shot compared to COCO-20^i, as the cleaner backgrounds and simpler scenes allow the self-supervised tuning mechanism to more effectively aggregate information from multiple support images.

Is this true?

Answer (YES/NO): NO